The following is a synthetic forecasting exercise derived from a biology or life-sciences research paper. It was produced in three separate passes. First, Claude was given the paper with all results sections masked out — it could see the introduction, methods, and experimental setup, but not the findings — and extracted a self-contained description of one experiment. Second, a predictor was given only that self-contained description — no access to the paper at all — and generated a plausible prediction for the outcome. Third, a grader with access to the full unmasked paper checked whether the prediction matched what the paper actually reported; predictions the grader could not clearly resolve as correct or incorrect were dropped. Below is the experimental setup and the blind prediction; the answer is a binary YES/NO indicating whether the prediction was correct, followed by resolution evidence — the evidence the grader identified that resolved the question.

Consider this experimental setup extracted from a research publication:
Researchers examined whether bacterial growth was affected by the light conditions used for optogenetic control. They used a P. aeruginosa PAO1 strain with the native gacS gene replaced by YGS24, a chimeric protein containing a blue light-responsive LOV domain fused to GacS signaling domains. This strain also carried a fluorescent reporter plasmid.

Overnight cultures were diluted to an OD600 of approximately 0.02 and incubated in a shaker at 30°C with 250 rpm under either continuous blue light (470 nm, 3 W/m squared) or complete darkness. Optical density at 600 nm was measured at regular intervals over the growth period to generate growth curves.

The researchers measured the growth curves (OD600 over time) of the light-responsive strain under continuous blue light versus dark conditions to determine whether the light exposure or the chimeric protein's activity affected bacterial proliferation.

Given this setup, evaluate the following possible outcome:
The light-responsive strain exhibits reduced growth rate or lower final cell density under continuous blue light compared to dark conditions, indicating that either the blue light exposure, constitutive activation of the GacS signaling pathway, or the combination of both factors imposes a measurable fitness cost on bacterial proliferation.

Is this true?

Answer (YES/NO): YES